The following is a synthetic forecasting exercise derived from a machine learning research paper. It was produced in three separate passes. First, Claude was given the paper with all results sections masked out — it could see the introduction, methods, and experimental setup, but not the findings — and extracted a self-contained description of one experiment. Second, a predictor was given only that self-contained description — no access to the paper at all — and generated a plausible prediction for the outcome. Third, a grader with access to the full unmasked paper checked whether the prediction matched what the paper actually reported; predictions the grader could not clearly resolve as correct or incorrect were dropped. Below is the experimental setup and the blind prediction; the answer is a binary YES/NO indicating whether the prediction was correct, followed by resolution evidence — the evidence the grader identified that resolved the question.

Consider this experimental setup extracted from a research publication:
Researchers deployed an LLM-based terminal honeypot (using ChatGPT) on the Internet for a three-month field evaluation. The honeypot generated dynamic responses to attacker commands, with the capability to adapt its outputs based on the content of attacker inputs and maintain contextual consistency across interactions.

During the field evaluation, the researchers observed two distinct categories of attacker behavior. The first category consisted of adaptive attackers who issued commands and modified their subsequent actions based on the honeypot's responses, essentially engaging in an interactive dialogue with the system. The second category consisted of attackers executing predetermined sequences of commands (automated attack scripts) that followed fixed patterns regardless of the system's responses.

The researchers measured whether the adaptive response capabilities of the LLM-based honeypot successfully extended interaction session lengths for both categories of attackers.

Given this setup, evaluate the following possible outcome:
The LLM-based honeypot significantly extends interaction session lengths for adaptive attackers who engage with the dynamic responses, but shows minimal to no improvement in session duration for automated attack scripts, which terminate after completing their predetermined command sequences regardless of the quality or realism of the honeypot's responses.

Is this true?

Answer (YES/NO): YES